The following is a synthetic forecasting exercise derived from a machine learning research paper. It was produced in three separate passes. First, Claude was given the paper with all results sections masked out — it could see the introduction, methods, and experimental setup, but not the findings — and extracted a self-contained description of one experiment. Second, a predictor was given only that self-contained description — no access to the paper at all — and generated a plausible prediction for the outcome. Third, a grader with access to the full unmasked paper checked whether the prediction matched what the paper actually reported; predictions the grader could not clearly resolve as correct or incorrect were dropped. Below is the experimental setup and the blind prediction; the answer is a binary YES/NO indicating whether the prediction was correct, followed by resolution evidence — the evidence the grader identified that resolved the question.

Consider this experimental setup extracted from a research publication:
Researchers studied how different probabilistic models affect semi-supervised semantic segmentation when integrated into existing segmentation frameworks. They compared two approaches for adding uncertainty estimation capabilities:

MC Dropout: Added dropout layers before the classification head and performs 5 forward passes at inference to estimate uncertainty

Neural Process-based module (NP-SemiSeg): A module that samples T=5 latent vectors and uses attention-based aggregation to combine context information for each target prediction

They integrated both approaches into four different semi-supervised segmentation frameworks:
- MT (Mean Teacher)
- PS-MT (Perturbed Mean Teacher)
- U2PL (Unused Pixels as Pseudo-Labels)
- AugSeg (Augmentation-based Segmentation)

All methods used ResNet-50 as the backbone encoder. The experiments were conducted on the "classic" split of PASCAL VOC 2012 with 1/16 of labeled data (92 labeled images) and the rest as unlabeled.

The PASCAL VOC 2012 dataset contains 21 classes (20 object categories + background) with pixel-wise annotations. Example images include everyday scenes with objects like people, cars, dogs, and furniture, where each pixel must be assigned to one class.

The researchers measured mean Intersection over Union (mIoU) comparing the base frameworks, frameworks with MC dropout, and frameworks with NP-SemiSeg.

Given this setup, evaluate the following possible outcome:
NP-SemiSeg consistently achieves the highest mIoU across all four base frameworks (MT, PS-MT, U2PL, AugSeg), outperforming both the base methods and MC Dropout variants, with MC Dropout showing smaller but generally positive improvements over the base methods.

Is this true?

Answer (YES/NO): NO